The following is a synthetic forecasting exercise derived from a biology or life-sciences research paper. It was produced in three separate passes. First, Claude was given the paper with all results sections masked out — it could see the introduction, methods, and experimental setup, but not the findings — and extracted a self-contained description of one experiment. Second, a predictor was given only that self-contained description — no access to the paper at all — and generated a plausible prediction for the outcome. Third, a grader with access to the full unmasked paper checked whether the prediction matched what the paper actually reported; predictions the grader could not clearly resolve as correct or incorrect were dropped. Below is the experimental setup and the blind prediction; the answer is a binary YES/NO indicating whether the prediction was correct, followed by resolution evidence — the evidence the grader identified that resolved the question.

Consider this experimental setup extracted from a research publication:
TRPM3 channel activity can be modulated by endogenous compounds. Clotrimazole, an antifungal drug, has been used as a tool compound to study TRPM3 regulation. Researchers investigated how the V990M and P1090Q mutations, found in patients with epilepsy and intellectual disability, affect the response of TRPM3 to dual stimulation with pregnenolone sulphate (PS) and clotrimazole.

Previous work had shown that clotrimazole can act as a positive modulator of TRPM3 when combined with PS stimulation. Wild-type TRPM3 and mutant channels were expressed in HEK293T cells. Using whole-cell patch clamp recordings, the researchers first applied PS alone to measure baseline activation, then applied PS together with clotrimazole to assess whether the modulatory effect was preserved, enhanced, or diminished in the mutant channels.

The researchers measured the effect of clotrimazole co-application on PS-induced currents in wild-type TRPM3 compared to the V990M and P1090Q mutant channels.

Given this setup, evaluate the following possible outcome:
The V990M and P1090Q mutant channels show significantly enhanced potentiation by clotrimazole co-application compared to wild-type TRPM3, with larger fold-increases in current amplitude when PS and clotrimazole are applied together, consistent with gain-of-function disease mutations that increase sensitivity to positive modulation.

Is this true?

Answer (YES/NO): NO